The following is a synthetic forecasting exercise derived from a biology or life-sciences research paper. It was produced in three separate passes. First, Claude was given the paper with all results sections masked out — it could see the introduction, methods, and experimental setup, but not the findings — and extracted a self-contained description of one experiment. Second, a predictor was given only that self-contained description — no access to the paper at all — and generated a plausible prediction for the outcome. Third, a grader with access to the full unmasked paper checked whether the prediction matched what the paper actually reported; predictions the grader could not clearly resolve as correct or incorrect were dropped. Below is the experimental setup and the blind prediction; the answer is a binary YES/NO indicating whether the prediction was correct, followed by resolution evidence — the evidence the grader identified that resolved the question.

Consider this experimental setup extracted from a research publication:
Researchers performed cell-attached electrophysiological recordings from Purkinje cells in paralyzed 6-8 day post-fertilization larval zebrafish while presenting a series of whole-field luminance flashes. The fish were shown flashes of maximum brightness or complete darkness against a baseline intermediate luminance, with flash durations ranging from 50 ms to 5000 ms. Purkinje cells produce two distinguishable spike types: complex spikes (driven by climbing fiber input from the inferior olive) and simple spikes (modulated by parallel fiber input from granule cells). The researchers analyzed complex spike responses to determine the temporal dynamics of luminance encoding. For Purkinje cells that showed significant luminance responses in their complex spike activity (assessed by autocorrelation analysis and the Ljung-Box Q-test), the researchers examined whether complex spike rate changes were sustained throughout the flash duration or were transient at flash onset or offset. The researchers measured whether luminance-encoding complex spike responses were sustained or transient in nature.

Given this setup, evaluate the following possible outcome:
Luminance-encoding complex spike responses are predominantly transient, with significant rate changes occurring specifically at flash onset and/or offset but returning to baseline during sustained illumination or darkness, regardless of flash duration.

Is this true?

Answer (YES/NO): YES